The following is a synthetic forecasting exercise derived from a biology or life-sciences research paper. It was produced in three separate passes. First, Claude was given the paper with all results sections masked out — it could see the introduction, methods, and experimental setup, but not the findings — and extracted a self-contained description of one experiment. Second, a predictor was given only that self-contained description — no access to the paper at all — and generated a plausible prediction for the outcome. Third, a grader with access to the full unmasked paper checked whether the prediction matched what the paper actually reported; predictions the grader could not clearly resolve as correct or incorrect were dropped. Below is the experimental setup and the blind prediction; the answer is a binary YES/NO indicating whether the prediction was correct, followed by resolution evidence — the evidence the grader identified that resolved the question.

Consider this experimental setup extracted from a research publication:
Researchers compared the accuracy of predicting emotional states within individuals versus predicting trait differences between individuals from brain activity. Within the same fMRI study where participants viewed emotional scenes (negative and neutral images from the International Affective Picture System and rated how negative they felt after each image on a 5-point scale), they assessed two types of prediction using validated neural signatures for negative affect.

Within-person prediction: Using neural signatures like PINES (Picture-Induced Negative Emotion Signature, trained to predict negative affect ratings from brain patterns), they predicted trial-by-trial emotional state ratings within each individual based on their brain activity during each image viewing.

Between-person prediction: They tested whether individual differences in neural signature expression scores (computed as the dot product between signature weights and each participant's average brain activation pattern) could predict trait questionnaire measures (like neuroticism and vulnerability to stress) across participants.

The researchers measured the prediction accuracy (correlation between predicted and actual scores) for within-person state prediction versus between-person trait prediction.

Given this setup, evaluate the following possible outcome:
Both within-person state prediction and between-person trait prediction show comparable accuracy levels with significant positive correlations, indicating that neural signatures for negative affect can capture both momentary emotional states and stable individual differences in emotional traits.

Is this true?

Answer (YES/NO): NO